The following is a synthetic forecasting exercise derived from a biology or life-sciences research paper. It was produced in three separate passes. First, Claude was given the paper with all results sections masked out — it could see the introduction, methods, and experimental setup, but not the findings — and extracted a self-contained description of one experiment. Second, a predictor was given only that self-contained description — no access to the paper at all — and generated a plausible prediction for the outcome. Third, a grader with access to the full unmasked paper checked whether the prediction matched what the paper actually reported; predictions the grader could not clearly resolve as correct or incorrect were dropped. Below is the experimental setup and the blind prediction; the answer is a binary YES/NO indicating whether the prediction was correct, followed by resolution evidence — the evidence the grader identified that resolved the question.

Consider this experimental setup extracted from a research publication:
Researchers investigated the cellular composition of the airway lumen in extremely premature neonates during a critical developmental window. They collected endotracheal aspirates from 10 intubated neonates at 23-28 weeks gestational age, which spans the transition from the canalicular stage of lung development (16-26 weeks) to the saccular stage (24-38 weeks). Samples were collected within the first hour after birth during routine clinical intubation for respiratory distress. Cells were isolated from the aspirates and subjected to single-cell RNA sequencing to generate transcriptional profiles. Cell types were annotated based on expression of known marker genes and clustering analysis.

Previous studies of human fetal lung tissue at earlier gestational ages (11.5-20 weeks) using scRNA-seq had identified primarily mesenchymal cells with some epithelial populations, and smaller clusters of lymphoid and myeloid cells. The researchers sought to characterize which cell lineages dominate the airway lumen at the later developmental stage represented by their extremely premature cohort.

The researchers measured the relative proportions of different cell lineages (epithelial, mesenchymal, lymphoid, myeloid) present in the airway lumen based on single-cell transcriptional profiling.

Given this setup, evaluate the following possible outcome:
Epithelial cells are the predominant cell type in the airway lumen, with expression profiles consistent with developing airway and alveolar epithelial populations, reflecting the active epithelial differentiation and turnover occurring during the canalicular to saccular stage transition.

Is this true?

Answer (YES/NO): NO